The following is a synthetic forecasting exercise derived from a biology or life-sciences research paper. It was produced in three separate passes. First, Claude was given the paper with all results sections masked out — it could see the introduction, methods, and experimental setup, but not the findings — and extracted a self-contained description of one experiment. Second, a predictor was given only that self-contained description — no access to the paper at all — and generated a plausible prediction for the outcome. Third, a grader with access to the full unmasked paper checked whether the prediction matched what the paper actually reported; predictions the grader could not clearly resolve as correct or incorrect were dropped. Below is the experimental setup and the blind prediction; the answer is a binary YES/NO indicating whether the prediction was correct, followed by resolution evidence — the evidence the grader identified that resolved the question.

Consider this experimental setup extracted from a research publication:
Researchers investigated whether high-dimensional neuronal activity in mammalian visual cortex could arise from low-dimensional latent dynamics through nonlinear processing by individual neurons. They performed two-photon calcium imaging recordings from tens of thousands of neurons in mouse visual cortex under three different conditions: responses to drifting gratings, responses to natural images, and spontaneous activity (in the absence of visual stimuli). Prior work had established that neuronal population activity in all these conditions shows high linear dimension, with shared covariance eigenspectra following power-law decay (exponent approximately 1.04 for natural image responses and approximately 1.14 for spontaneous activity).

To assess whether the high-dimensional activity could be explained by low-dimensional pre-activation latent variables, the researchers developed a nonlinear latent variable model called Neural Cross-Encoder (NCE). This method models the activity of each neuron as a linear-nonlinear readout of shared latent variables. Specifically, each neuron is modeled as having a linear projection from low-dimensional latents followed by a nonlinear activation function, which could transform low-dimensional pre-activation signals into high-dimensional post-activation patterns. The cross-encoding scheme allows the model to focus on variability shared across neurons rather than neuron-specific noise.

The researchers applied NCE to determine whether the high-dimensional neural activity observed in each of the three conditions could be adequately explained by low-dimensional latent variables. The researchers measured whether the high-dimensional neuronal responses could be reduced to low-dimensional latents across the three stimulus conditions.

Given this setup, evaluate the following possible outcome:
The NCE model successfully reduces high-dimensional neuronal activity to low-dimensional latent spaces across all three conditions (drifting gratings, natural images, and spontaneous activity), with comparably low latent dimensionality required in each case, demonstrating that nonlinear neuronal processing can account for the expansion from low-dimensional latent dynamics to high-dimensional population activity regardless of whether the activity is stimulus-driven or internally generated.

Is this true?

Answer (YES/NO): NO